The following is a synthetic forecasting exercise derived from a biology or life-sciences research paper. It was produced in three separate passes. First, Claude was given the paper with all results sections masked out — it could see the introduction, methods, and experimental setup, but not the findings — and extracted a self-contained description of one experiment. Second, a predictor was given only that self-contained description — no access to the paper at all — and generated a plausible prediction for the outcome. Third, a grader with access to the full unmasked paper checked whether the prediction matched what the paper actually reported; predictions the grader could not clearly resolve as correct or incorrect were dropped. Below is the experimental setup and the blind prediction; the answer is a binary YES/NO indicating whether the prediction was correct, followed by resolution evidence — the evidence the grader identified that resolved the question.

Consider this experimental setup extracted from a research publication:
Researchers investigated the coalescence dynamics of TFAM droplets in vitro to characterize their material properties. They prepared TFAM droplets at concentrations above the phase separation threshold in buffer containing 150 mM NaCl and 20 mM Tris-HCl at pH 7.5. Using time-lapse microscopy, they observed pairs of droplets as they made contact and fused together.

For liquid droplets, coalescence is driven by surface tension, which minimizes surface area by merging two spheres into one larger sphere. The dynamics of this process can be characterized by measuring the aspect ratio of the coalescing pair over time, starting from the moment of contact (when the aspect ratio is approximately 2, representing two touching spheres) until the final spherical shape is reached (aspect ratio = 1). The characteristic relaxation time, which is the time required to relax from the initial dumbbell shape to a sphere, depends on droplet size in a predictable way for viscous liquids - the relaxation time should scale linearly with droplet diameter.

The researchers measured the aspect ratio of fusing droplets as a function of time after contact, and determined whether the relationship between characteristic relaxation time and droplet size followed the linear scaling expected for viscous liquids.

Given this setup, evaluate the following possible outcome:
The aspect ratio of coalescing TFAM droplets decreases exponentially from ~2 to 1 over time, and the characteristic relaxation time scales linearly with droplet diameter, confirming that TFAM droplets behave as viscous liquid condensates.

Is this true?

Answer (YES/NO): NO